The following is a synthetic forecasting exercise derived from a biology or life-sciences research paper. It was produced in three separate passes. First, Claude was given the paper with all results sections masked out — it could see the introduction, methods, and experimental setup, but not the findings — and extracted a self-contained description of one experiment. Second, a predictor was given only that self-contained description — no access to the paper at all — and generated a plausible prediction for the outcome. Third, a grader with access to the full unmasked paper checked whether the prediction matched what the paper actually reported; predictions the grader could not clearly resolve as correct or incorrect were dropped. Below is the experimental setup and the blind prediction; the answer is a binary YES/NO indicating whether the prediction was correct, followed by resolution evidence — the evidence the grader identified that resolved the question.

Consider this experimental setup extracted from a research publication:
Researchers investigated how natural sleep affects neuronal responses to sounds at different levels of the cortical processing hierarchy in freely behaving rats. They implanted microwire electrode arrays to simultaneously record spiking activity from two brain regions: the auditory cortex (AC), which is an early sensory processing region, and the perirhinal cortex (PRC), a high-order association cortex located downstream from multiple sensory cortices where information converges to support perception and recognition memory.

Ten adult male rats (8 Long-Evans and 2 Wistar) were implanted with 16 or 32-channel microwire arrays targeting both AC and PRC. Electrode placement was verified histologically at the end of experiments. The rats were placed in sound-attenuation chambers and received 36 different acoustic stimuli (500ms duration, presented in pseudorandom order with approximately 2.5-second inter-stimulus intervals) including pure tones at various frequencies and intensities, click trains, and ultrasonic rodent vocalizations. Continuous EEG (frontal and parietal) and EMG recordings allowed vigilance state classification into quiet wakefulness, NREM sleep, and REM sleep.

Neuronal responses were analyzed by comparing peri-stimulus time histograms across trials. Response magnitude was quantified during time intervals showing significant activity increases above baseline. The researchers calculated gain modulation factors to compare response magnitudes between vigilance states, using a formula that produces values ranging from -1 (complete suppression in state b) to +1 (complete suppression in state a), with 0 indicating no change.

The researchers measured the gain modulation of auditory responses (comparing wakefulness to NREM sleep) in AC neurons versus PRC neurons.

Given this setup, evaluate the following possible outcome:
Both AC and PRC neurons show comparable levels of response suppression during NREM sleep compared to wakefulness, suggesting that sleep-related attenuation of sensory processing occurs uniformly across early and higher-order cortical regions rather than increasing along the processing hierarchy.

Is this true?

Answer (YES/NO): NO